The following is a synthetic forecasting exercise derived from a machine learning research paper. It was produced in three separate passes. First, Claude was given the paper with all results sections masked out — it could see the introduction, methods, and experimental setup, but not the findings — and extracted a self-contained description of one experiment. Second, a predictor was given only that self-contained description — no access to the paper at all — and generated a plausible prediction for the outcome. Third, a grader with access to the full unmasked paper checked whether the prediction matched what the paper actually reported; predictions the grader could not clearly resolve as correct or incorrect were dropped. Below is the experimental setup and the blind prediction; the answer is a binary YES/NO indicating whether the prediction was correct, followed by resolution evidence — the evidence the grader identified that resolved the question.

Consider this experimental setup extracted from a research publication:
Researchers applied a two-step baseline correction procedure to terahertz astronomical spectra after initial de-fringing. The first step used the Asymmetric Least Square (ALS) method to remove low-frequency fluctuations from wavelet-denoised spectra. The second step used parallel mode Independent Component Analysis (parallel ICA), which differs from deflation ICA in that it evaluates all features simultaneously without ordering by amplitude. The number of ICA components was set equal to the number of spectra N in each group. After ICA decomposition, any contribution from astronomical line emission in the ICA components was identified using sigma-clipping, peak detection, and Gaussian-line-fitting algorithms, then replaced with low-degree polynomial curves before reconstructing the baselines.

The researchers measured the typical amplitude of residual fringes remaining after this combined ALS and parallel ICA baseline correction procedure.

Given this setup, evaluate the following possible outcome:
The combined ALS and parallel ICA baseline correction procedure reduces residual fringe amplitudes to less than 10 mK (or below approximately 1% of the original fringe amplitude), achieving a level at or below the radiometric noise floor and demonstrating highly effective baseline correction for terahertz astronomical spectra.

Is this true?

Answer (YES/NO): NO